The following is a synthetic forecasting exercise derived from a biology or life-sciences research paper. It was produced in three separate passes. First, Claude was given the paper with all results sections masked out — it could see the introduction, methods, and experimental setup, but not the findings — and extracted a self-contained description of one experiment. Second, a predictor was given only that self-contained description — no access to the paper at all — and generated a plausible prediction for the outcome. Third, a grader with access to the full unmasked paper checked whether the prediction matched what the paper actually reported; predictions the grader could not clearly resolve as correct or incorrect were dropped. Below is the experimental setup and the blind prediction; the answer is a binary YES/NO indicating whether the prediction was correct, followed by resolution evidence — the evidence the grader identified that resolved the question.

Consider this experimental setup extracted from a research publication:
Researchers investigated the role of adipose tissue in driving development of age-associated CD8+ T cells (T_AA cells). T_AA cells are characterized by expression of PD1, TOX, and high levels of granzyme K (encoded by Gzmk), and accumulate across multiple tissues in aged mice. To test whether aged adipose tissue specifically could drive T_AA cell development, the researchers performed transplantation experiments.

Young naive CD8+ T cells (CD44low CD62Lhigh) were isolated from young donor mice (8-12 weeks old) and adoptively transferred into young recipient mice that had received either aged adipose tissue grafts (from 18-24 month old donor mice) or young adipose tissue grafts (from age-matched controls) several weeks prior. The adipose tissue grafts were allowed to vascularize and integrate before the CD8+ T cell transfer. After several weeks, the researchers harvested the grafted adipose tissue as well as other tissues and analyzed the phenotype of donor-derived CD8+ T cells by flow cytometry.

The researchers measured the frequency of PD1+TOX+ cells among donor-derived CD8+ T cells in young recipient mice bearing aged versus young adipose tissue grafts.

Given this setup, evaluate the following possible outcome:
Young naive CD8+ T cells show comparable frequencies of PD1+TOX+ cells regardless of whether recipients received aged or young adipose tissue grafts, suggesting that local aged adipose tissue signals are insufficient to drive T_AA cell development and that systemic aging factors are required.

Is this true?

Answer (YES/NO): NO